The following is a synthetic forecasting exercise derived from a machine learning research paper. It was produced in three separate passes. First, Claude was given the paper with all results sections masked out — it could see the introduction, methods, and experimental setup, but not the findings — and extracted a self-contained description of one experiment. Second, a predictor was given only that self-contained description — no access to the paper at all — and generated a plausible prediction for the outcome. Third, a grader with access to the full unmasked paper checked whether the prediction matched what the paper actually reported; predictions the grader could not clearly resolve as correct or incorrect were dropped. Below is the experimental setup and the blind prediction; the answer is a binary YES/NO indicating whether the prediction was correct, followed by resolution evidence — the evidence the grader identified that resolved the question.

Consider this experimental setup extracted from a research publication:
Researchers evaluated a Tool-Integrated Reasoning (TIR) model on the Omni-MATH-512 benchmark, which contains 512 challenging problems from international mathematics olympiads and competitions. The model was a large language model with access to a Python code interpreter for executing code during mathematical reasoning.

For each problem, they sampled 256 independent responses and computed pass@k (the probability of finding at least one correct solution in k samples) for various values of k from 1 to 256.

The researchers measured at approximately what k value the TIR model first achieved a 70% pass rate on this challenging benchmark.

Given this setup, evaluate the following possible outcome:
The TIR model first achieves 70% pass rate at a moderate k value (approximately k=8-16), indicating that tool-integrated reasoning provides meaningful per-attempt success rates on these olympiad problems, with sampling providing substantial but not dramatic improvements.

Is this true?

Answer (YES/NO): YES